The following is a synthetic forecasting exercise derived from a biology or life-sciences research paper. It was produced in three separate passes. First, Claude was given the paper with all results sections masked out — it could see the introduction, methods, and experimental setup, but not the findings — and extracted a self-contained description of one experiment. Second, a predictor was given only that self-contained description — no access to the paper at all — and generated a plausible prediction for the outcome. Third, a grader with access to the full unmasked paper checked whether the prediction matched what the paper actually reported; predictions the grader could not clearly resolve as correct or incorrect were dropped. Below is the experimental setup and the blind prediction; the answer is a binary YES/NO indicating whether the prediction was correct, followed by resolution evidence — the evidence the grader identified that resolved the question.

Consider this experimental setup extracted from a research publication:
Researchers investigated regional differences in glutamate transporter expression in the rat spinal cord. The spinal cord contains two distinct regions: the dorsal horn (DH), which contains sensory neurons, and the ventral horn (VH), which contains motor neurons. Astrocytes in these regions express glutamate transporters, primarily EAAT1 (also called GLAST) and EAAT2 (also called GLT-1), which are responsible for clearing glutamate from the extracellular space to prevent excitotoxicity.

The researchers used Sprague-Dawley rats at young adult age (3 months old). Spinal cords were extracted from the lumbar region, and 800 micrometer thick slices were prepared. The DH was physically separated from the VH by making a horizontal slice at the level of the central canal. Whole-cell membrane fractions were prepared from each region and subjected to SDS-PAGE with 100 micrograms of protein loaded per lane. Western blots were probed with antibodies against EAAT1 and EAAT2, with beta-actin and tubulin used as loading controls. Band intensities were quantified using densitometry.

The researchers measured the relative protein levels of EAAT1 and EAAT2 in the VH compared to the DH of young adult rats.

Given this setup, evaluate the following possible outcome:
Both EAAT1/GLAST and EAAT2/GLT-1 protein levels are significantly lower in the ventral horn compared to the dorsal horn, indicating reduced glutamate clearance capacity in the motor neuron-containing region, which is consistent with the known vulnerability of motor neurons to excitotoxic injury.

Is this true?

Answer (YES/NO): NO